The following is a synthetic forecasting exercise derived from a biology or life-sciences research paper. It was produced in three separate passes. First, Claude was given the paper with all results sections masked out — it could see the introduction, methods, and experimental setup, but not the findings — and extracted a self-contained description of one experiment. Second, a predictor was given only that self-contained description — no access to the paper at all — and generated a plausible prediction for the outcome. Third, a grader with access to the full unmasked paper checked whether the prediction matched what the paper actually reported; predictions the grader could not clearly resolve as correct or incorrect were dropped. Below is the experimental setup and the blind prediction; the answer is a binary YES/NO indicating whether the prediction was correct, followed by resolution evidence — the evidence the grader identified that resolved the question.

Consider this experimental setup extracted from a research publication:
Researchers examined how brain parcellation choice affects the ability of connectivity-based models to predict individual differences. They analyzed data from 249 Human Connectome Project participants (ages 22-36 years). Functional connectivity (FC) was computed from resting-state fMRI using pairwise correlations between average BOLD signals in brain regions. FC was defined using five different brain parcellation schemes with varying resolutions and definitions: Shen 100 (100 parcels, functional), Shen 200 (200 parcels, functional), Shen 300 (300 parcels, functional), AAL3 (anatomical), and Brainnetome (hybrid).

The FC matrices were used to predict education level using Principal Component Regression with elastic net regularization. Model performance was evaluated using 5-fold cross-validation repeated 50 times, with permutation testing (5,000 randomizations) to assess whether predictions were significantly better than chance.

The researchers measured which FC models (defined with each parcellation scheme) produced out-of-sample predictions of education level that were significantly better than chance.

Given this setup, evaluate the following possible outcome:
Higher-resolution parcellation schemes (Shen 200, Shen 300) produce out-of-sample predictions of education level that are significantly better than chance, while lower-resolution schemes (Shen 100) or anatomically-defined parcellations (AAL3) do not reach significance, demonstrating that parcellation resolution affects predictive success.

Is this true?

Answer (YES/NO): NO